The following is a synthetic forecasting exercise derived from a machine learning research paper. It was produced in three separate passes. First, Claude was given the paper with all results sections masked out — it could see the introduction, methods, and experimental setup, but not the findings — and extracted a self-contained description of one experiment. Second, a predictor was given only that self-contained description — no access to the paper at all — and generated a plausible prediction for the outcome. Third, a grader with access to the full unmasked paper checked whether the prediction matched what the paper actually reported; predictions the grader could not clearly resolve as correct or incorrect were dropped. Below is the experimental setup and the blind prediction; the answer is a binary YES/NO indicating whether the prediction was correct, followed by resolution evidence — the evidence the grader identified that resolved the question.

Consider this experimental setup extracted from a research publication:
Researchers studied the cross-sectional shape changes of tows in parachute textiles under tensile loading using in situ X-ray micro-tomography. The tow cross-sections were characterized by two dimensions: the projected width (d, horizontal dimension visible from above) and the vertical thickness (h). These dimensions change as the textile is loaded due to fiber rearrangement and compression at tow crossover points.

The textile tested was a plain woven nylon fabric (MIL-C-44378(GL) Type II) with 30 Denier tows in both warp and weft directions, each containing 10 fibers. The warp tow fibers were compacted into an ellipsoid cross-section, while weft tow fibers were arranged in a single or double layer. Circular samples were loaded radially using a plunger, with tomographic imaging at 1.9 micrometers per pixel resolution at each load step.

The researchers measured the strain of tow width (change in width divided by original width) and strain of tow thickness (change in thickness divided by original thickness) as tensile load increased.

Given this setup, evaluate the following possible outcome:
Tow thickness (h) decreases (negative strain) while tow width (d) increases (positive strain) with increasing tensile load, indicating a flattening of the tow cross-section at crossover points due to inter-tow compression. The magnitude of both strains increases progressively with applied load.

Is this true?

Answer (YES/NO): NO